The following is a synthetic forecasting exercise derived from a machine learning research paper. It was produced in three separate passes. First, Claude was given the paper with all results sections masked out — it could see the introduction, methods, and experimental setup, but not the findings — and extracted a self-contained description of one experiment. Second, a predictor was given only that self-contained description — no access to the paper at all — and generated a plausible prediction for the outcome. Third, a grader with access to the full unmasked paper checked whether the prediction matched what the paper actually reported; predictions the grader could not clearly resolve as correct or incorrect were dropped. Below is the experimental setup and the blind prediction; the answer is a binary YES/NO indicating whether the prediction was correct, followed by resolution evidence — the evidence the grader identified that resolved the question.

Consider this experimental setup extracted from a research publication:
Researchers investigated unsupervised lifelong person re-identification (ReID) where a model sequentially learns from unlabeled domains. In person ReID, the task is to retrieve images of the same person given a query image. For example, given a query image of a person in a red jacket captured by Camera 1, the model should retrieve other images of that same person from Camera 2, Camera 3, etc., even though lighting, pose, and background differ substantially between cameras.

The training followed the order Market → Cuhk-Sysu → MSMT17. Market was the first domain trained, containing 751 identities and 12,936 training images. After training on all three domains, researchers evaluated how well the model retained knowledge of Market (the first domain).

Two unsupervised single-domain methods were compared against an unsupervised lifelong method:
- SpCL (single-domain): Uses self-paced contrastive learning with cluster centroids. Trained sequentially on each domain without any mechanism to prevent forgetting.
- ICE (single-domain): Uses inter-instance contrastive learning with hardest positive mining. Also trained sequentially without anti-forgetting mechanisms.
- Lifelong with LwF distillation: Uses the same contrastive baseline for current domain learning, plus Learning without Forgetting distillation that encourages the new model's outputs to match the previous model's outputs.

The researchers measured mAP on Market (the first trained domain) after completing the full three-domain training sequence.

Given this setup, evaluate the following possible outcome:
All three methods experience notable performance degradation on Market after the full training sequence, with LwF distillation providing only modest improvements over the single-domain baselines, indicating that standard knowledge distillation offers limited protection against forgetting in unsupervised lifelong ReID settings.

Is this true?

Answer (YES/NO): NO